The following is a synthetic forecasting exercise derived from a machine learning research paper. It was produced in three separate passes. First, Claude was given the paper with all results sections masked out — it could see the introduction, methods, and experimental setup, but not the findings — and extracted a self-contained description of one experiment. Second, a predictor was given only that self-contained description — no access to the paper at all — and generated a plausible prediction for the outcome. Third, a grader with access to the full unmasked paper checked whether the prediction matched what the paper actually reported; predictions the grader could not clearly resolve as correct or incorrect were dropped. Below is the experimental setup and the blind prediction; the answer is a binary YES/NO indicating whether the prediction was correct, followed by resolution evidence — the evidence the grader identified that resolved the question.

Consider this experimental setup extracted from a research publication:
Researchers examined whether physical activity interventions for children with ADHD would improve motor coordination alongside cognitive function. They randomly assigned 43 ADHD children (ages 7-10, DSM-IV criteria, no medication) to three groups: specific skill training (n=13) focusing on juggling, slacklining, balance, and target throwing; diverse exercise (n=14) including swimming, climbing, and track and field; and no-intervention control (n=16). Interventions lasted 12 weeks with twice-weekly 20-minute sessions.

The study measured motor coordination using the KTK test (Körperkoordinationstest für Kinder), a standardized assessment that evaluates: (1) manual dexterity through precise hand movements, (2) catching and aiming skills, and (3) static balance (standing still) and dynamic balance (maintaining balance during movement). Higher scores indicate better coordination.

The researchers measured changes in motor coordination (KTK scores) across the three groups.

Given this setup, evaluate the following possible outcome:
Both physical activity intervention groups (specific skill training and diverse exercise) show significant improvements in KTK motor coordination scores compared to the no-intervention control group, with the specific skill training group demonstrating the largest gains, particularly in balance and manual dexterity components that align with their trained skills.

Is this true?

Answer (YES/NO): NO